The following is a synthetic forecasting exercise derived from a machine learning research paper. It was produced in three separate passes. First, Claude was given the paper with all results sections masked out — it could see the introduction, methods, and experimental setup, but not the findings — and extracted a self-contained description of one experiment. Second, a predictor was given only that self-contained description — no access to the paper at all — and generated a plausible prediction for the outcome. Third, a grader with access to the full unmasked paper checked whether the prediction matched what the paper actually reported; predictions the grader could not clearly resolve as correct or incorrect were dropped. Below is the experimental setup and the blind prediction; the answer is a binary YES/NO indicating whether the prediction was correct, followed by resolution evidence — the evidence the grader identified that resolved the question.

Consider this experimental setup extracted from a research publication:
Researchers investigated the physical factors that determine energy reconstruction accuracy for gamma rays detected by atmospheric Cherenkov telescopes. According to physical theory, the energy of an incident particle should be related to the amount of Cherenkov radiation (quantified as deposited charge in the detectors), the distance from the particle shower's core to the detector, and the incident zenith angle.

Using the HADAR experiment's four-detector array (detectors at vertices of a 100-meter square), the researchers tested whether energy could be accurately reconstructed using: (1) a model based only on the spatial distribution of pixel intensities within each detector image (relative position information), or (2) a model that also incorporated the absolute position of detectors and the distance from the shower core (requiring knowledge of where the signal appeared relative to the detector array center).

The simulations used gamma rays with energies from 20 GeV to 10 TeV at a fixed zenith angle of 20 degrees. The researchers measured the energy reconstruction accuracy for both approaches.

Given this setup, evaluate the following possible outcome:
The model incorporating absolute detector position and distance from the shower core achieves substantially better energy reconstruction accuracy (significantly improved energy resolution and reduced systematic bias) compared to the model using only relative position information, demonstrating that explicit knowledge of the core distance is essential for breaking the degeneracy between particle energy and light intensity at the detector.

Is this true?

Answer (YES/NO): YES